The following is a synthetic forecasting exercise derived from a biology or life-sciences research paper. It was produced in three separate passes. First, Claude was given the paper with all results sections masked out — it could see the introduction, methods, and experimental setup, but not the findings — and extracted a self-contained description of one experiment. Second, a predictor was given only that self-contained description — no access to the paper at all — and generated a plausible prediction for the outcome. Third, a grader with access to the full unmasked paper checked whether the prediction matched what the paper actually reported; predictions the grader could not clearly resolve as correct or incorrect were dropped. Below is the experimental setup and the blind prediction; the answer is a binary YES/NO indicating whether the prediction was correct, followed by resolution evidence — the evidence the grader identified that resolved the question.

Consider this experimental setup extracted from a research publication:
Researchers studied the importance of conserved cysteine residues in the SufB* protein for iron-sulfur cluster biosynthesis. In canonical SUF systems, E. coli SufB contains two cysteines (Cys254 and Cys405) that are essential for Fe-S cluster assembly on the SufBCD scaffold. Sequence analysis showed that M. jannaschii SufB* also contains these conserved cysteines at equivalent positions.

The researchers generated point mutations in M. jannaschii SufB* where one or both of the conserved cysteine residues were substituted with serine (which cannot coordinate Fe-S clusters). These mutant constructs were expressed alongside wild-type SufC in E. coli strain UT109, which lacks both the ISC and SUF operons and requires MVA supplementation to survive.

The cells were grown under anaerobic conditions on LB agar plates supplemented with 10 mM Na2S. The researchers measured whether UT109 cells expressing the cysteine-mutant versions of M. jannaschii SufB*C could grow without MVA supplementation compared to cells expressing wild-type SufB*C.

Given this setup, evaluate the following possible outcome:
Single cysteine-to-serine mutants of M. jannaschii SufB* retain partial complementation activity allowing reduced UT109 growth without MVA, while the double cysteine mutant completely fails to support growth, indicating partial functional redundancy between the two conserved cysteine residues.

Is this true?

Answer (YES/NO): NO